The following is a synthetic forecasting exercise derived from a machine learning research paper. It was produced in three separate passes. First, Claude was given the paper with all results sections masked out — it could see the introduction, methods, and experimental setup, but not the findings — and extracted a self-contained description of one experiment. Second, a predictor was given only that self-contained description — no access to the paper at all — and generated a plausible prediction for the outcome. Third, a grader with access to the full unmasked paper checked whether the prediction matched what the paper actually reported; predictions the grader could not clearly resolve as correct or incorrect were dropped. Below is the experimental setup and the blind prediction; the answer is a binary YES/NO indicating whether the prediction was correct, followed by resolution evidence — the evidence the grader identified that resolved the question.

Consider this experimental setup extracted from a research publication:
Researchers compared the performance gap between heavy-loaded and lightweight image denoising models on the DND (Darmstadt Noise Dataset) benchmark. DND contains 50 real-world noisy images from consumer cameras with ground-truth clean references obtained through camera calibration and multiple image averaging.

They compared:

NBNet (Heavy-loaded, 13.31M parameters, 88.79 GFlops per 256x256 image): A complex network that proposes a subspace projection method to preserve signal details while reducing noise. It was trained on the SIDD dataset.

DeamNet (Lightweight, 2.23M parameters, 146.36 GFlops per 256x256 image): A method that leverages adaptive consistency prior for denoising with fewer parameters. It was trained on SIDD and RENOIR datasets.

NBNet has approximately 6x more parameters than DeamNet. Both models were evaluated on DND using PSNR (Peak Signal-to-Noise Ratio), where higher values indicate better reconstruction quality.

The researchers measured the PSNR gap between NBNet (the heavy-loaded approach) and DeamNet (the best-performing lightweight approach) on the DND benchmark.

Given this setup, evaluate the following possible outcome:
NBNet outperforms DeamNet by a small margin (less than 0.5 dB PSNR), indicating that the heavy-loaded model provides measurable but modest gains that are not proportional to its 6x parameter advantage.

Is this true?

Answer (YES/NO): YES